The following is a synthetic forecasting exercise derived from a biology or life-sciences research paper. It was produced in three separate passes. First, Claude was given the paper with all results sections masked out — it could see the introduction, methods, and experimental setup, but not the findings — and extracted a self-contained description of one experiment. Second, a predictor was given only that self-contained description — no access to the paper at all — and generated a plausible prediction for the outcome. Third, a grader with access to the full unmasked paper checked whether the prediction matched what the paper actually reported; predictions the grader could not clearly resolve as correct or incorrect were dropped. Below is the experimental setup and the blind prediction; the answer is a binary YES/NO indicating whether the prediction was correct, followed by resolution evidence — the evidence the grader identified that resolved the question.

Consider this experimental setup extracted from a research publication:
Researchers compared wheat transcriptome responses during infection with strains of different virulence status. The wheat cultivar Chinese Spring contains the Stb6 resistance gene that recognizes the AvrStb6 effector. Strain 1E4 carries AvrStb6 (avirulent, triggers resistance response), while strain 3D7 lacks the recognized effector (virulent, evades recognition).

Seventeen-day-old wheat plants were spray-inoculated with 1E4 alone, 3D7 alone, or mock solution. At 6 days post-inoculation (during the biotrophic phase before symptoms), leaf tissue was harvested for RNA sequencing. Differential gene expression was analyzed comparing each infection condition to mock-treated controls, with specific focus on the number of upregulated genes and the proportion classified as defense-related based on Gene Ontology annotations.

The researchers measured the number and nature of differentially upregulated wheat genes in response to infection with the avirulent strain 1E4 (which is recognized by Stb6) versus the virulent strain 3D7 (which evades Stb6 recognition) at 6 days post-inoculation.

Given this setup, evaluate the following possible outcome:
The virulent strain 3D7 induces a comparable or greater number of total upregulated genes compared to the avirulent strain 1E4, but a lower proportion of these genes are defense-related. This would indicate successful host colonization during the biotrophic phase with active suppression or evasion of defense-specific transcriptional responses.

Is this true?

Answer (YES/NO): NO